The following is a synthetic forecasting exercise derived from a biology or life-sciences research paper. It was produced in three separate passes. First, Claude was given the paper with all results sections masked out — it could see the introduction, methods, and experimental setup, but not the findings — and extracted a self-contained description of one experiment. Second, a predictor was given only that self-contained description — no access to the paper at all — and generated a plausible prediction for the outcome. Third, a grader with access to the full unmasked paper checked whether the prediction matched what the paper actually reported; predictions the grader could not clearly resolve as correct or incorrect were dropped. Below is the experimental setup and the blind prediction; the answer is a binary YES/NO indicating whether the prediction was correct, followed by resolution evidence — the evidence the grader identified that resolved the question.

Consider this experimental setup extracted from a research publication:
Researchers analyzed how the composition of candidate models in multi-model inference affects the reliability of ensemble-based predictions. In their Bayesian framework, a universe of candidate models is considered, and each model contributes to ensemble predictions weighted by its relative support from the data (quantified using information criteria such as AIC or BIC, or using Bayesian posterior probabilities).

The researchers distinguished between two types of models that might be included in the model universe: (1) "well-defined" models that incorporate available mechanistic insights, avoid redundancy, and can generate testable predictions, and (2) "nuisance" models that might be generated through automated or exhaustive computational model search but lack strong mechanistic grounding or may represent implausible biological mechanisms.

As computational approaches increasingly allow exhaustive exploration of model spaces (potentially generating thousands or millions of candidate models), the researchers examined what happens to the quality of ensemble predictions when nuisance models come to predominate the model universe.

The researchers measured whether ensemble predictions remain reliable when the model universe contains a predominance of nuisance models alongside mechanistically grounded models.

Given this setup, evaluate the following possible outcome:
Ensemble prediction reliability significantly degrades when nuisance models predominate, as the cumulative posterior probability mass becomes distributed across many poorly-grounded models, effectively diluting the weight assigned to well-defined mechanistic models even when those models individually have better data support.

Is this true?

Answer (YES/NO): NO